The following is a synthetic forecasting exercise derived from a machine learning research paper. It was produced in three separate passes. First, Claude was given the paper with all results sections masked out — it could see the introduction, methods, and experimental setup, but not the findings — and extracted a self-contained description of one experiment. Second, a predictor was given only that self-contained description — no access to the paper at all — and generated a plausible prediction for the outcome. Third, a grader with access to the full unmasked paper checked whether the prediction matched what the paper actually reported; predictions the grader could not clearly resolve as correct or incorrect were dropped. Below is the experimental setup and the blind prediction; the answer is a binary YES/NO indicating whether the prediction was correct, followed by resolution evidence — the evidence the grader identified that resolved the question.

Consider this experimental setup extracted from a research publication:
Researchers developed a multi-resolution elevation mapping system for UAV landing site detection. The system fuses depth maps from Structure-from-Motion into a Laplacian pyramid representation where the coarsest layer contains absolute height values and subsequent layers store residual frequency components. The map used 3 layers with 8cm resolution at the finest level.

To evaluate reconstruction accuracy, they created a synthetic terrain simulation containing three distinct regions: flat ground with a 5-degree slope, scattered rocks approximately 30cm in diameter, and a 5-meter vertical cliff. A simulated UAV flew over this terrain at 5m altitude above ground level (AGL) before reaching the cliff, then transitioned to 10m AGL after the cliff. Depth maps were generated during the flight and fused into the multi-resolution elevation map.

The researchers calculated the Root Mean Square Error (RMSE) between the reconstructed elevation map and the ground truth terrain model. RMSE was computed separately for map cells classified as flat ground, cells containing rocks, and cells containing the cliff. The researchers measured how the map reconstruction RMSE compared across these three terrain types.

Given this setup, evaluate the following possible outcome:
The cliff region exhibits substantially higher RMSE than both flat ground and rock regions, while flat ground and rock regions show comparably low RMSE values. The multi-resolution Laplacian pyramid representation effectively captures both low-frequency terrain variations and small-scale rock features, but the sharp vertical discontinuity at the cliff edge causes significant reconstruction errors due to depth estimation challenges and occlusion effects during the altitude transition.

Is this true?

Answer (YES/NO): NO